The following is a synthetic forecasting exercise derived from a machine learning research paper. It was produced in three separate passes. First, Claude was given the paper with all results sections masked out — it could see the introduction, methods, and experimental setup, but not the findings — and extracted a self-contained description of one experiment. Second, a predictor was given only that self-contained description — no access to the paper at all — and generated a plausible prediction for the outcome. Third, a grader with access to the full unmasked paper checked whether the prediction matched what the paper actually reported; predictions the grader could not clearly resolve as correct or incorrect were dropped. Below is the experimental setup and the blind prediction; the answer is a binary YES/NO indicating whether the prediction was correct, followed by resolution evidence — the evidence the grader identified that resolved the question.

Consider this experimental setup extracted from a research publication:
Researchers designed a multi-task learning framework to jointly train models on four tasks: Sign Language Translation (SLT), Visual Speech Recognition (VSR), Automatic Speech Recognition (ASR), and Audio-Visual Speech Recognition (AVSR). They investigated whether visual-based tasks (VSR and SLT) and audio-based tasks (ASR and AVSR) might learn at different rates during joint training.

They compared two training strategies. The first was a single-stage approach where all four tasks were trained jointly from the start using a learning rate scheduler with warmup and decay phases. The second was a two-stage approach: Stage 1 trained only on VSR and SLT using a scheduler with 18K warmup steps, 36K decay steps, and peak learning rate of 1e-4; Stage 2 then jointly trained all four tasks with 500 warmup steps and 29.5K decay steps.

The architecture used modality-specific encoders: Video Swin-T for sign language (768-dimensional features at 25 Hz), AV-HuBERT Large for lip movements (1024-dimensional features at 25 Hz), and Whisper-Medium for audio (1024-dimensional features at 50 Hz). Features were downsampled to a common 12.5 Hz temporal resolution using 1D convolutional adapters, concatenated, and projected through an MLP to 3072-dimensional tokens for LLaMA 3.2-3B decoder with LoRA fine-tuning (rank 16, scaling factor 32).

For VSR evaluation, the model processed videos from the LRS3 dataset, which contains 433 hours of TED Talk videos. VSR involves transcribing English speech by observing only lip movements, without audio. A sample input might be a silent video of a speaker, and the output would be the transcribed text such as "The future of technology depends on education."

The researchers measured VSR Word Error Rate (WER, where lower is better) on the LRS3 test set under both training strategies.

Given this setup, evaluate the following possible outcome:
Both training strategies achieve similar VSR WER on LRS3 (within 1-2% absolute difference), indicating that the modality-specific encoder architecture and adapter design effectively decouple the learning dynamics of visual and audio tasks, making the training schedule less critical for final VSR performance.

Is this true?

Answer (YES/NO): NO